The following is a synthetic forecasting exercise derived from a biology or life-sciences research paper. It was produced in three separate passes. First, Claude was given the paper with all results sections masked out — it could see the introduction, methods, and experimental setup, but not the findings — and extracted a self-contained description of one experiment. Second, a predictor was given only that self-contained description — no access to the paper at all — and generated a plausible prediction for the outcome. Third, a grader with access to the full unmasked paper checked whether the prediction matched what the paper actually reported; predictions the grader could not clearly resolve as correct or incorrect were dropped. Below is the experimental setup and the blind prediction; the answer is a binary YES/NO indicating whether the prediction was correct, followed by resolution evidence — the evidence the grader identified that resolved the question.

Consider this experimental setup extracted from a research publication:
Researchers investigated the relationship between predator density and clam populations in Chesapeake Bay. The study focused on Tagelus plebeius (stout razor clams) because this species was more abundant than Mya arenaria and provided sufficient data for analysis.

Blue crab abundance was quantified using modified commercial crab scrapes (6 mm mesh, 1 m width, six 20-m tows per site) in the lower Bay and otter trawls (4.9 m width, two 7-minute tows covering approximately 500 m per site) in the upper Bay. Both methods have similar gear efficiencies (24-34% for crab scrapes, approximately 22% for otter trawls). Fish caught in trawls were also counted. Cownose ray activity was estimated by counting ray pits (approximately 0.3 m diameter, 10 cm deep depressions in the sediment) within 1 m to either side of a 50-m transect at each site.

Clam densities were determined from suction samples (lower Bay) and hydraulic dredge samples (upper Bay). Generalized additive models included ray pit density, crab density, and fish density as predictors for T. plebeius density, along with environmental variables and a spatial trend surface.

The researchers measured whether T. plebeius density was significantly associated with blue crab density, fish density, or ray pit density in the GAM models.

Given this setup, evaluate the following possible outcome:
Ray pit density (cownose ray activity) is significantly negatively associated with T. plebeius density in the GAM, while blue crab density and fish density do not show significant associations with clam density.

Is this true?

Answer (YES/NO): NO